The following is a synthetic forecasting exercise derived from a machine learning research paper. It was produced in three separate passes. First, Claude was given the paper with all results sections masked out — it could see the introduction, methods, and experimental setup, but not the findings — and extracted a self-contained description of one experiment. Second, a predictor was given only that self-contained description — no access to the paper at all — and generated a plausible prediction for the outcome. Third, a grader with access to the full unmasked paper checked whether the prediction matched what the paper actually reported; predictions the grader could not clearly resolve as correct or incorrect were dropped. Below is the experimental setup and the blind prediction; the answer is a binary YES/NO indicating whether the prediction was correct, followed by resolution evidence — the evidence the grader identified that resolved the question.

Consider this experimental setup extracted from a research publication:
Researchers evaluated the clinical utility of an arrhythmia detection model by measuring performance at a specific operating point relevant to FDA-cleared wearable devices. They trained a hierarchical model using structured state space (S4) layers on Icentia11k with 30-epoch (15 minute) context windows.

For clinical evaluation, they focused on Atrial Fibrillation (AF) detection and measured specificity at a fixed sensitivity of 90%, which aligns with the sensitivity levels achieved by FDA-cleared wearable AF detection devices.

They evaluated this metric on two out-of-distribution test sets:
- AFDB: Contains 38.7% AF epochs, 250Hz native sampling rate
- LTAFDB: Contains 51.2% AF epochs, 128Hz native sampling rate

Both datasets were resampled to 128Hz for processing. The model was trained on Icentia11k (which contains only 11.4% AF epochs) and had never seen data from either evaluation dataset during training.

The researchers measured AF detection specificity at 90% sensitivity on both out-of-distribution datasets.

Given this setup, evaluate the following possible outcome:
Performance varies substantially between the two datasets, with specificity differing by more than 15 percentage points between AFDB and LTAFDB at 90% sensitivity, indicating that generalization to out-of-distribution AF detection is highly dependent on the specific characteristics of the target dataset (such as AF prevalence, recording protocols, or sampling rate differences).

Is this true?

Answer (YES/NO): NO